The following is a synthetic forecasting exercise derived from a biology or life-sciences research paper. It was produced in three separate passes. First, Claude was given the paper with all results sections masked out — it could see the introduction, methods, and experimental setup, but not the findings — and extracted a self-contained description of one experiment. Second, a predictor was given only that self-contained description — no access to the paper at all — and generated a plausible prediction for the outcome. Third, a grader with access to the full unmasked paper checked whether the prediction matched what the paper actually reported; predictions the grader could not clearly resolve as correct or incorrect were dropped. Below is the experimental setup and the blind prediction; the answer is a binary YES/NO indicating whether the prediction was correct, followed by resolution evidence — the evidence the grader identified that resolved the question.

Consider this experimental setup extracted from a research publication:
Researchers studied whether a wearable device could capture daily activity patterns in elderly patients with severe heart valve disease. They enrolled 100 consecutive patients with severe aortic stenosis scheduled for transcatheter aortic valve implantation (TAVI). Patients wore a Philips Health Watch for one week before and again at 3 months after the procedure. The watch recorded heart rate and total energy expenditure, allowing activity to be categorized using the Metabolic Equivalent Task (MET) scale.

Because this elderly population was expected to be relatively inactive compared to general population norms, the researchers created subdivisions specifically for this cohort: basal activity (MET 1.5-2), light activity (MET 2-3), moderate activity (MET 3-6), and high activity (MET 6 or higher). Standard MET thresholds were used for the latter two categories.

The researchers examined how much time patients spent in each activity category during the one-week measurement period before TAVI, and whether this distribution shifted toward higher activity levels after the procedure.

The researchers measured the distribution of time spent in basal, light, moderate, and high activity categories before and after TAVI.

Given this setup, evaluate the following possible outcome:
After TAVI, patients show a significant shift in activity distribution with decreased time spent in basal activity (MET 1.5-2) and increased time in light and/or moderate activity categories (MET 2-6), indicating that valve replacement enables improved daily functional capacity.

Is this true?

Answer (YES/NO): NO